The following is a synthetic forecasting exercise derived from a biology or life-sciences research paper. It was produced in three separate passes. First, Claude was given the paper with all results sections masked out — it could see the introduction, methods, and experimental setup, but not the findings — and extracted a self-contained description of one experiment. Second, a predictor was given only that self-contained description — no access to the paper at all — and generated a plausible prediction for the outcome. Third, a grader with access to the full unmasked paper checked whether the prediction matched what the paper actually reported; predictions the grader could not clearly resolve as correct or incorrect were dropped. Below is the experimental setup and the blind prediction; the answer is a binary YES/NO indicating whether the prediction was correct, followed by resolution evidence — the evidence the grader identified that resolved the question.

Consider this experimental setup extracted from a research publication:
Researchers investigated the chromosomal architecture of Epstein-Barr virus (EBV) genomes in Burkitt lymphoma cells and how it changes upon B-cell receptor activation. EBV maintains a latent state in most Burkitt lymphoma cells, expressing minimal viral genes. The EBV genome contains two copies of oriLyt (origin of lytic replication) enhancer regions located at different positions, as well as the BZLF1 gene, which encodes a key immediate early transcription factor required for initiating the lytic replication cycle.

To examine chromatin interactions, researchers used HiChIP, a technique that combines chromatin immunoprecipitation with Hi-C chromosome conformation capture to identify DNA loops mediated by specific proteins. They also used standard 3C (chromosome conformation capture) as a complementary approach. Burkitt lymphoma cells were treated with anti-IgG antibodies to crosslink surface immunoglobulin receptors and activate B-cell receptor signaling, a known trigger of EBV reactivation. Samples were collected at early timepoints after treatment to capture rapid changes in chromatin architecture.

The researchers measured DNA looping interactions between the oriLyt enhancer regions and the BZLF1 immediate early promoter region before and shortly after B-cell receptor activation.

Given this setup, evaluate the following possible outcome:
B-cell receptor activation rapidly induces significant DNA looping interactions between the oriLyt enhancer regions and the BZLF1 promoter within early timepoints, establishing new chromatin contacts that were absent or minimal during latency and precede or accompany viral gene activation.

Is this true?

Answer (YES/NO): YES